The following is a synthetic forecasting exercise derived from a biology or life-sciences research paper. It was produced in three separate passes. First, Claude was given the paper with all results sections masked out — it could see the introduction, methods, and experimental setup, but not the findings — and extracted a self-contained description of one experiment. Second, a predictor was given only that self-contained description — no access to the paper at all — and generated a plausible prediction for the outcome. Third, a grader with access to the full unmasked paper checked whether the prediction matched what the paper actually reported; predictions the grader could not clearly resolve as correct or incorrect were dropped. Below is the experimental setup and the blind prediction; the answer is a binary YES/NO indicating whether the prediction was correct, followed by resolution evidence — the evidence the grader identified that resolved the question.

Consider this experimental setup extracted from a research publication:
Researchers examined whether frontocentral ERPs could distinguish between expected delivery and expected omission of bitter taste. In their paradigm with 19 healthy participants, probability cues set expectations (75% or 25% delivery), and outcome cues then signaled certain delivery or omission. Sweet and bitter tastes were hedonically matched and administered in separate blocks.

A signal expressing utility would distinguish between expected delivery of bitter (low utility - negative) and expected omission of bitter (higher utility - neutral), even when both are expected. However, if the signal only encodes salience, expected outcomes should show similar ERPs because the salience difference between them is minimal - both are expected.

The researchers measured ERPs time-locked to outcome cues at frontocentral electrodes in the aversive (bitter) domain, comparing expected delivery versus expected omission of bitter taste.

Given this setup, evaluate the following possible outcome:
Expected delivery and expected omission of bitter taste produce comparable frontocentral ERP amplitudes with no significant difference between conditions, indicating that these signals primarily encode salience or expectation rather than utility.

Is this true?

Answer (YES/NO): YES